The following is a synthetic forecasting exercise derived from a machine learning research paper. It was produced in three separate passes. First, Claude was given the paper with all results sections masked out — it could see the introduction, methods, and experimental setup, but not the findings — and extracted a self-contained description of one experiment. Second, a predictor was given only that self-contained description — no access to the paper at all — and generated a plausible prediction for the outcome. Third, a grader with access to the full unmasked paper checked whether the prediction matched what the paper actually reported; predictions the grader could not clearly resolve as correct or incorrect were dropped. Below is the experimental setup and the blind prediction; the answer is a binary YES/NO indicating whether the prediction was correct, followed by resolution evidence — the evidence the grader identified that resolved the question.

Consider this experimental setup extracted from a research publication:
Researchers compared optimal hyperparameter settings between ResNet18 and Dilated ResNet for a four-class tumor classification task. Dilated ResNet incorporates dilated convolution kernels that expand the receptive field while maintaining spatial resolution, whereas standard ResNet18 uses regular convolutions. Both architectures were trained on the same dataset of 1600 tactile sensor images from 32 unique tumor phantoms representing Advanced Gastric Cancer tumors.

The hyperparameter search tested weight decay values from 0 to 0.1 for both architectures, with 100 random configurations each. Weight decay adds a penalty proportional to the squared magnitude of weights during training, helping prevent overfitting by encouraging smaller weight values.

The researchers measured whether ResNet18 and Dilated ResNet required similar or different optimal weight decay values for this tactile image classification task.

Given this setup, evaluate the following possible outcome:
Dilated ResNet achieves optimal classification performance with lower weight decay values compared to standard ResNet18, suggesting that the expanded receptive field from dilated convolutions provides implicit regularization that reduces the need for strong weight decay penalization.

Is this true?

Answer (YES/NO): NO